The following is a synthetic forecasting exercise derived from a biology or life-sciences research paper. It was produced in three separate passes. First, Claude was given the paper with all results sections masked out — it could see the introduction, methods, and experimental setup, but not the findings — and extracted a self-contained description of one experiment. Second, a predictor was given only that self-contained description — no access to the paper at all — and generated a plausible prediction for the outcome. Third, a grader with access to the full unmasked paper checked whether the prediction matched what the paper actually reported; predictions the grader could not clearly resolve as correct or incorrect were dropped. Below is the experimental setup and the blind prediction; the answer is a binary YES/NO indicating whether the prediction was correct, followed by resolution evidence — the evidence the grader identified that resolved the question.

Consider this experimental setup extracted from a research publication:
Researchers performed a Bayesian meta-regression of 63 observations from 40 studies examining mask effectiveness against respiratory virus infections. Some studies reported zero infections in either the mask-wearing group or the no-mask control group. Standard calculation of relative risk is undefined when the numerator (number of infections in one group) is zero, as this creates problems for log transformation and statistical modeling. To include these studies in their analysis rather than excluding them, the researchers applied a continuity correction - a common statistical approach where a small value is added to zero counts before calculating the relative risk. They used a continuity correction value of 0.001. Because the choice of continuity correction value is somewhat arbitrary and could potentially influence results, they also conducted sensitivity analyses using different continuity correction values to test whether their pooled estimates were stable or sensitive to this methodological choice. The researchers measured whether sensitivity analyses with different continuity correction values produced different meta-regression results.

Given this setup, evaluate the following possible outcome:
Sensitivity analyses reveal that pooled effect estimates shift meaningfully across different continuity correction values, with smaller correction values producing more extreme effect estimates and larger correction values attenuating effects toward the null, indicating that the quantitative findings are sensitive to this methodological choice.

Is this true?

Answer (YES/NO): NO